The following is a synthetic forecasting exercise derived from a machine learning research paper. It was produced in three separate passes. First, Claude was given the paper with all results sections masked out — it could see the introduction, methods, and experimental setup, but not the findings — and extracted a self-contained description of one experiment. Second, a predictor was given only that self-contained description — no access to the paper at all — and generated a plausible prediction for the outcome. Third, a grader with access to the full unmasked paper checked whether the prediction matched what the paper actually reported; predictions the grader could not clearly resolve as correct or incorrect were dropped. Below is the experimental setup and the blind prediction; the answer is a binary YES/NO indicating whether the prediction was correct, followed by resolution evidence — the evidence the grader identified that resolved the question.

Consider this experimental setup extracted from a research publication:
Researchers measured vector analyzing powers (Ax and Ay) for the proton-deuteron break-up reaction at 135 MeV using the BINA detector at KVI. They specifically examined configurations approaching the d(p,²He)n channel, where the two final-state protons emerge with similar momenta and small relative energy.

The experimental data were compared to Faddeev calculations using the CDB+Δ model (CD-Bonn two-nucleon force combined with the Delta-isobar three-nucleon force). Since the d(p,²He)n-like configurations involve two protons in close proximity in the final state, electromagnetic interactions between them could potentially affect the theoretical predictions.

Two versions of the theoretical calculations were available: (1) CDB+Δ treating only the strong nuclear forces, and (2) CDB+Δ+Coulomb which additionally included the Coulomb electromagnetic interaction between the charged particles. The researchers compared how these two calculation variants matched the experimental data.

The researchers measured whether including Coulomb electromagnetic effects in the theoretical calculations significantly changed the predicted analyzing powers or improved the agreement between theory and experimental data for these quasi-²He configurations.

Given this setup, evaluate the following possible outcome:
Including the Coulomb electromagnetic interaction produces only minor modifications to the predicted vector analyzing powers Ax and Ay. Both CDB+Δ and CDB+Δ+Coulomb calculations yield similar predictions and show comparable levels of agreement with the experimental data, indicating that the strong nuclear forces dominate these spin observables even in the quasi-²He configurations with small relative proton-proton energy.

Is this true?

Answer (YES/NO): YES